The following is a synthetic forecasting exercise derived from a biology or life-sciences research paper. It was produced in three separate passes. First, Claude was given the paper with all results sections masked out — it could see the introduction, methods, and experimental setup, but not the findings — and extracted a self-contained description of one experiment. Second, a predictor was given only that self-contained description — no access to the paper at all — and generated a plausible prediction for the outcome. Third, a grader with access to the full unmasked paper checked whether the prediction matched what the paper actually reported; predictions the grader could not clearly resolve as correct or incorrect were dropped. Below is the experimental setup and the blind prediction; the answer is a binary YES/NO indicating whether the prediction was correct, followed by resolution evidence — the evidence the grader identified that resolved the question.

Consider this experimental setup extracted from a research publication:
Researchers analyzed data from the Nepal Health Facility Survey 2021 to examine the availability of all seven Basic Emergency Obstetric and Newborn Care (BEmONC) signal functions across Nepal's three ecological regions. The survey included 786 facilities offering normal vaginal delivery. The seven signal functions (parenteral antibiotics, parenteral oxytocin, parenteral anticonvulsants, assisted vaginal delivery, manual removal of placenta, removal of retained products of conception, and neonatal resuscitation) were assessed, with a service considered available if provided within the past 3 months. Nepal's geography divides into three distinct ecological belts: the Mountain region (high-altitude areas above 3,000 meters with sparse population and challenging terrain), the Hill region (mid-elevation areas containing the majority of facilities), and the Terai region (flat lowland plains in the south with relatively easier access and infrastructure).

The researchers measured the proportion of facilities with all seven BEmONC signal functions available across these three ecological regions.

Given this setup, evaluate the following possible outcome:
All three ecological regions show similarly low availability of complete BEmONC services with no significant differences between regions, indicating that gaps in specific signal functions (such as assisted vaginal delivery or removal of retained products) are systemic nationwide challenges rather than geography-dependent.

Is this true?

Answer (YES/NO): NO